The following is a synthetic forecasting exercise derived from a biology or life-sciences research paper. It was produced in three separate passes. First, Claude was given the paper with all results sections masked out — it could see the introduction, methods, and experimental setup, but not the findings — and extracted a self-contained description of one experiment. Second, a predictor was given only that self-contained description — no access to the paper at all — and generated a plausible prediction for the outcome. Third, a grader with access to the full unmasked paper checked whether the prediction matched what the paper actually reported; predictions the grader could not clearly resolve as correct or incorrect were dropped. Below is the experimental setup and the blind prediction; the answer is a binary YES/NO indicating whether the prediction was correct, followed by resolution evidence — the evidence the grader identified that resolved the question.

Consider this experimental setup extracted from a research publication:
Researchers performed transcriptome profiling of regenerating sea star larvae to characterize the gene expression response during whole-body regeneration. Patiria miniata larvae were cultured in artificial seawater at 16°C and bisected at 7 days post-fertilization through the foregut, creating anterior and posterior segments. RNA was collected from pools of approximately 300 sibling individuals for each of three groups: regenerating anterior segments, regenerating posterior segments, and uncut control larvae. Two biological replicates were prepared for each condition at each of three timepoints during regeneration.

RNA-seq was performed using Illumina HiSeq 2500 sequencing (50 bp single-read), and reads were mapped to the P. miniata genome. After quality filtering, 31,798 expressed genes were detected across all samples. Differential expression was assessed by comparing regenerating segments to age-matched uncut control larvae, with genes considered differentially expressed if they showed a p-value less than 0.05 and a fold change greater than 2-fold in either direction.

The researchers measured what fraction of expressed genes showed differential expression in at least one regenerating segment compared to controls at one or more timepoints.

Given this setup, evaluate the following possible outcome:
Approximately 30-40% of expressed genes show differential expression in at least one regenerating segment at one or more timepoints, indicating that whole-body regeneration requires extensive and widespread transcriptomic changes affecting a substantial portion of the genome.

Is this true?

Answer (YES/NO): NO